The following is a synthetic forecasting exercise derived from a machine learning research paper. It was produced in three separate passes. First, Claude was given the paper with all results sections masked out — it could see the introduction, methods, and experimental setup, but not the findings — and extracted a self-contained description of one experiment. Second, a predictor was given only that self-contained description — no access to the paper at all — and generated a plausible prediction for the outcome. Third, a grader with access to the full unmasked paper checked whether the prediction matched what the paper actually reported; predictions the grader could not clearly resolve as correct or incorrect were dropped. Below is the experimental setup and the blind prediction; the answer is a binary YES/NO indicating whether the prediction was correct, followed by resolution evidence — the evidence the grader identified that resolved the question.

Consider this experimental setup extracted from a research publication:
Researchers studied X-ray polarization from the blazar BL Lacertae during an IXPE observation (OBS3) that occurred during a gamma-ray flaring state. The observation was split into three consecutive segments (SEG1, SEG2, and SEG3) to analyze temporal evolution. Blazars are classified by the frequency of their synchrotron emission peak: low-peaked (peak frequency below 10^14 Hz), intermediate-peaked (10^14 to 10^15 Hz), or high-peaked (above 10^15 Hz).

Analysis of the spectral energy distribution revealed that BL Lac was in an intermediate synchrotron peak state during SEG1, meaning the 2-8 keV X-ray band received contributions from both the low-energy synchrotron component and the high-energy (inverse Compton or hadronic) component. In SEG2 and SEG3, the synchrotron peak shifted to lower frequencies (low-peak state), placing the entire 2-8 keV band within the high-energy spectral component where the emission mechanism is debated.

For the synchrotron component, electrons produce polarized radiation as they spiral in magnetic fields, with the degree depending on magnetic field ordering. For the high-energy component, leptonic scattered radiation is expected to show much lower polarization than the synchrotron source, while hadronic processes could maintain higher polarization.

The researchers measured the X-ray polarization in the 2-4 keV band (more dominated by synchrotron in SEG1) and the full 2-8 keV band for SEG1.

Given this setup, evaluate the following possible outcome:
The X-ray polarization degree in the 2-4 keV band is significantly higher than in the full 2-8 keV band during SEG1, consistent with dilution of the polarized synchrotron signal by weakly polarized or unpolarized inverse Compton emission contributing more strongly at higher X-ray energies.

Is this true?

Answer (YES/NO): YES